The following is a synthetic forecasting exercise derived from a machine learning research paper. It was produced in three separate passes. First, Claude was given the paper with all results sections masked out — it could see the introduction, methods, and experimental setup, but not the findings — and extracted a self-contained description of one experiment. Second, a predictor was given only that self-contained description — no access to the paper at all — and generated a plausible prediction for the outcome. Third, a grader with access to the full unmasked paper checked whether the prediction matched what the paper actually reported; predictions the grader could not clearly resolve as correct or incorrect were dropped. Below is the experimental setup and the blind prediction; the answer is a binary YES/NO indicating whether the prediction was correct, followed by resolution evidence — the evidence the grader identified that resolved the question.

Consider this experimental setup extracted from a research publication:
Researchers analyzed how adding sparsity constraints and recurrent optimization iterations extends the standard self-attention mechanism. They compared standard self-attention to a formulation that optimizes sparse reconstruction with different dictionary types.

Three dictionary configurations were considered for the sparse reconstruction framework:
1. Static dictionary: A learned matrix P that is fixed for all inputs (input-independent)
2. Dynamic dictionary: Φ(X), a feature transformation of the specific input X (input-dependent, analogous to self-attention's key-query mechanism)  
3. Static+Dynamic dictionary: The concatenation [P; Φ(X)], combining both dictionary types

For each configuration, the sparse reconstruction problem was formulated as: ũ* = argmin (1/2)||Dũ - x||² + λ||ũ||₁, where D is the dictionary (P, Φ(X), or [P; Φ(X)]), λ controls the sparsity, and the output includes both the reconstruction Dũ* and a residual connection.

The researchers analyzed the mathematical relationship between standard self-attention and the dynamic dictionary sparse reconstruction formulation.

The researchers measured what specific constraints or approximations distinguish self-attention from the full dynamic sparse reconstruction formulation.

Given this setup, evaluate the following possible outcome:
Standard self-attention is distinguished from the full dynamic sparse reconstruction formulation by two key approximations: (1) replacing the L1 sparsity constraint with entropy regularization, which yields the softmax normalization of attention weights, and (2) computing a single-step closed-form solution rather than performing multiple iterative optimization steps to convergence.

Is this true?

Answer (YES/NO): NO